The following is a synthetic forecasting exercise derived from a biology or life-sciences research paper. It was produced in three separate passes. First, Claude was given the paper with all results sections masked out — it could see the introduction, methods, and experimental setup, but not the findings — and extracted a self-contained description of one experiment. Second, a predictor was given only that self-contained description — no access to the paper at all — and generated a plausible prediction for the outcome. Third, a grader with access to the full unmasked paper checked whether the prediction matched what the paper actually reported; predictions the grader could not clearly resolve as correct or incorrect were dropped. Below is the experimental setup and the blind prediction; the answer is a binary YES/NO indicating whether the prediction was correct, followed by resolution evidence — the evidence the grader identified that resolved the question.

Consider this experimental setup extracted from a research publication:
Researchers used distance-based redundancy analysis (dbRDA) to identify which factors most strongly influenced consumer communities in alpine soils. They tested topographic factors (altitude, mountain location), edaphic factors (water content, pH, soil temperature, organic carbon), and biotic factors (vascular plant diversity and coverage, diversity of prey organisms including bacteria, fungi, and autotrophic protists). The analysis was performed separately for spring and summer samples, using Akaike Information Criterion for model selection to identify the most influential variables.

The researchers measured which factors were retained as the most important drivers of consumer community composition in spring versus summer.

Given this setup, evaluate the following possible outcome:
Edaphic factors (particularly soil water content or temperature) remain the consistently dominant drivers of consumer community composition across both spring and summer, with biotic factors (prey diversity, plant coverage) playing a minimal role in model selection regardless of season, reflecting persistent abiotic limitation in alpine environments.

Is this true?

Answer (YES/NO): NO